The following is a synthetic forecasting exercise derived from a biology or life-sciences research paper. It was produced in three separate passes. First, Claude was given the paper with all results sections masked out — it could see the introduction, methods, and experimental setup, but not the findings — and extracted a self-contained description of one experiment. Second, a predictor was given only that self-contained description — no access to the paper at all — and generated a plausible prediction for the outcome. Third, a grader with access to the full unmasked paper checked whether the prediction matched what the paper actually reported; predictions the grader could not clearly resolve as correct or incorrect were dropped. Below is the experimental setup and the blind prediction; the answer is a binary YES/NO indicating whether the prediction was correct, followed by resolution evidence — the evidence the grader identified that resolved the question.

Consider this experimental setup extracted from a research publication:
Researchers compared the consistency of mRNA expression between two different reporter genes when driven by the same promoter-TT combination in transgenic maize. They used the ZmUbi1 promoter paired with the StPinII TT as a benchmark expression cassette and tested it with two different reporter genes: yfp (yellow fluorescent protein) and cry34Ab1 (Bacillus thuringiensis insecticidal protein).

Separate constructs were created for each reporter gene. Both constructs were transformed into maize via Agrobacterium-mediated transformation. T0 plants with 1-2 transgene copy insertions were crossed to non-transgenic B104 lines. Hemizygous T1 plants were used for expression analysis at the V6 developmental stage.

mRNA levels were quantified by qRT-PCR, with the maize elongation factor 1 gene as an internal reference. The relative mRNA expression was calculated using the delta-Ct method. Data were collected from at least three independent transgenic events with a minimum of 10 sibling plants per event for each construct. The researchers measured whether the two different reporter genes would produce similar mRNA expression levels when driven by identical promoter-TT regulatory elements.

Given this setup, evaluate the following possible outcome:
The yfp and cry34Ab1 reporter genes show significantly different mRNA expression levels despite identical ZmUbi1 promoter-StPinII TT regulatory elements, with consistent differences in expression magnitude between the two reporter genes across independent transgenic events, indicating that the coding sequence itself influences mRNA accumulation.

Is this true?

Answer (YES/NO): NO